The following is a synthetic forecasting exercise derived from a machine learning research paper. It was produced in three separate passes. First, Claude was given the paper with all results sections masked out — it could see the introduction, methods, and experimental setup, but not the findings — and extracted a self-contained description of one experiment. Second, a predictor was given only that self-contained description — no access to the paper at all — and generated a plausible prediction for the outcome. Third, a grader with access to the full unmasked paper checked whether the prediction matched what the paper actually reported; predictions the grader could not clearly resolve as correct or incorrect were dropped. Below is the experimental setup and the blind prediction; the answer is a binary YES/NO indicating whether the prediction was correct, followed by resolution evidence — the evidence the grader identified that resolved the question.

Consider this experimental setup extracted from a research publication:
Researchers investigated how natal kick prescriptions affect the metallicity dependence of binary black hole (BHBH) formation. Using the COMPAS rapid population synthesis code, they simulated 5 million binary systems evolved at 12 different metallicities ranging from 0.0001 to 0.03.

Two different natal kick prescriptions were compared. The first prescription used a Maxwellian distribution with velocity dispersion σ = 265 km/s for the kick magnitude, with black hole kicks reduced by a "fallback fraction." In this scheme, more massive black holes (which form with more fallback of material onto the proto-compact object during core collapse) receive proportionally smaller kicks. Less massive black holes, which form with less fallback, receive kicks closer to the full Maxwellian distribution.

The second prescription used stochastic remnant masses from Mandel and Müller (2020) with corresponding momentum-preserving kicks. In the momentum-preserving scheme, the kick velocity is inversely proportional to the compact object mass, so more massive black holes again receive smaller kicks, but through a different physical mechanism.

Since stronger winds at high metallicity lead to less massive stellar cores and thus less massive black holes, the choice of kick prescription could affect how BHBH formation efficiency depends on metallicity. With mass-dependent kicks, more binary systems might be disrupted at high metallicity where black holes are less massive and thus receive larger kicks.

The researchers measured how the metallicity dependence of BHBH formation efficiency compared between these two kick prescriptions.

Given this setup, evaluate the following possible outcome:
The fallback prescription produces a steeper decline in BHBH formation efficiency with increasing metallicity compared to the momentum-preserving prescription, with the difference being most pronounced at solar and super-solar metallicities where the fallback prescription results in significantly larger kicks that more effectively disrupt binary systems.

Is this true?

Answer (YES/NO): YES